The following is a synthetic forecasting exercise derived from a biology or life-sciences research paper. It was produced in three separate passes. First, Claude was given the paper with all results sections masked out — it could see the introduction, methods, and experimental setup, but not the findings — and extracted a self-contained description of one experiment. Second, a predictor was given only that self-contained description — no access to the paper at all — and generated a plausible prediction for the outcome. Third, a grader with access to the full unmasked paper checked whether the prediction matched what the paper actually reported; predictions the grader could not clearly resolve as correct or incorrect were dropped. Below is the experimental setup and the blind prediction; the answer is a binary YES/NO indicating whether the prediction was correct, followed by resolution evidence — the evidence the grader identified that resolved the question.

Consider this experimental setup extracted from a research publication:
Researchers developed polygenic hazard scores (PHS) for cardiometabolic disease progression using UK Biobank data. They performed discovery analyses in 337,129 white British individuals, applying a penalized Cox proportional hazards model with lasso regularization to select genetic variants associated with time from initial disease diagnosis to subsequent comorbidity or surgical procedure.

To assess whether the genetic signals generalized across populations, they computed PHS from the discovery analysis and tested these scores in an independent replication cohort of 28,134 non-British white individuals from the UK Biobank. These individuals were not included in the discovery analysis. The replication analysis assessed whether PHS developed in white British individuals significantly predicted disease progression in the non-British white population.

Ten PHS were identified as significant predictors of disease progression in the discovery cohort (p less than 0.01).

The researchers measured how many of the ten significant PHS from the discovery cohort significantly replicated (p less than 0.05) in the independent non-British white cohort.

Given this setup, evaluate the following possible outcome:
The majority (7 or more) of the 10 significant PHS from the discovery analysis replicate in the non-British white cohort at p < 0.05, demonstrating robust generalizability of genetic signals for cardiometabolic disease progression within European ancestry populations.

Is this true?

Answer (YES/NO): NO